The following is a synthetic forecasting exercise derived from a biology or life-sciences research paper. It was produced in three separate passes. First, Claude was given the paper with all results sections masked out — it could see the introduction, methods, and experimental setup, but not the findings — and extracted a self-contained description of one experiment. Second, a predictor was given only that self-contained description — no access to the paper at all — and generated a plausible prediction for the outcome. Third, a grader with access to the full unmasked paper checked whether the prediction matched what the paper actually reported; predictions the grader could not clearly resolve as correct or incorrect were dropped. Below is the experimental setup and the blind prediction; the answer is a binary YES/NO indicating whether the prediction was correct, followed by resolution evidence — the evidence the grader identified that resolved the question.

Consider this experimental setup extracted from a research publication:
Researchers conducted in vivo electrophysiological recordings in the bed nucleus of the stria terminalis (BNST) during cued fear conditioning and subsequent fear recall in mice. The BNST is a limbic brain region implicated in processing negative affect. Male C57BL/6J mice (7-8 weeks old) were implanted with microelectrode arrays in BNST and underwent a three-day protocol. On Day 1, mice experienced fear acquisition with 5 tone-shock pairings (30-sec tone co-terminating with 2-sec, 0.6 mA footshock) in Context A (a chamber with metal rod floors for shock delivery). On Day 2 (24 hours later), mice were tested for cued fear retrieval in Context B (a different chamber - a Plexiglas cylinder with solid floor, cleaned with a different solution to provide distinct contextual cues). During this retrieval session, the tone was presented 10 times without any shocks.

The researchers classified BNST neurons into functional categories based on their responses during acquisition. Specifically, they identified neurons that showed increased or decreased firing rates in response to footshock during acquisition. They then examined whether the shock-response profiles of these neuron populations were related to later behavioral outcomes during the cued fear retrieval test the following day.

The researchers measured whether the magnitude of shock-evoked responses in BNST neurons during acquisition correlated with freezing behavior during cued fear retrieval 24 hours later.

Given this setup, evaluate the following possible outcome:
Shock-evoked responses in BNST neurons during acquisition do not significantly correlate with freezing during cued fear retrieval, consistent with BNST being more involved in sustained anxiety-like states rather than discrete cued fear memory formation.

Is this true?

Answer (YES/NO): NO